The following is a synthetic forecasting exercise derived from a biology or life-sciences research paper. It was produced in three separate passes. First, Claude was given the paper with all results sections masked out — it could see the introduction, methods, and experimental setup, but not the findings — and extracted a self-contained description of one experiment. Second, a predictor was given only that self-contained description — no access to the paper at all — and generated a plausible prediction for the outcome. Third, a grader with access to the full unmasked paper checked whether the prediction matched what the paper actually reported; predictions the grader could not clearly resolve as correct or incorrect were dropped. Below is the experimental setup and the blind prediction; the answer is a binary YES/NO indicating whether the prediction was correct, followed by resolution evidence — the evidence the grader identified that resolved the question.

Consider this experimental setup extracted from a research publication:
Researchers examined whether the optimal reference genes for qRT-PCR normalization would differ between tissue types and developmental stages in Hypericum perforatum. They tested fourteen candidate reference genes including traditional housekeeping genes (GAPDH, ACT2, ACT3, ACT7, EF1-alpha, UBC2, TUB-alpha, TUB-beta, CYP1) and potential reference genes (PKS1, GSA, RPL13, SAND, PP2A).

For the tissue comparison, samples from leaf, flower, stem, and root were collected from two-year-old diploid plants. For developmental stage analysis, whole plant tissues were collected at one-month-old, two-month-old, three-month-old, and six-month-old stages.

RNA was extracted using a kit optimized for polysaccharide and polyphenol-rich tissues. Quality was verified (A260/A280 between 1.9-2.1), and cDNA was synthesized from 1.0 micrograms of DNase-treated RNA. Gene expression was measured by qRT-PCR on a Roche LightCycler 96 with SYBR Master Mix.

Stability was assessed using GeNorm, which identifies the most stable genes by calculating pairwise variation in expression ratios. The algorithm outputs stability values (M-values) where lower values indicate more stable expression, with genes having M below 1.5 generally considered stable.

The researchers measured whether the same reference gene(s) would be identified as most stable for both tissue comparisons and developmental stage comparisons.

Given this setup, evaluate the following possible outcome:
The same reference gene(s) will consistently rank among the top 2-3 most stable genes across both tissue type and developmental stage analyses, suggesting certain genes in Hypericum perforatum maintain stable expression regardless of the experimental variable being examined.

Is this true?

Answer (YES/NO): YES